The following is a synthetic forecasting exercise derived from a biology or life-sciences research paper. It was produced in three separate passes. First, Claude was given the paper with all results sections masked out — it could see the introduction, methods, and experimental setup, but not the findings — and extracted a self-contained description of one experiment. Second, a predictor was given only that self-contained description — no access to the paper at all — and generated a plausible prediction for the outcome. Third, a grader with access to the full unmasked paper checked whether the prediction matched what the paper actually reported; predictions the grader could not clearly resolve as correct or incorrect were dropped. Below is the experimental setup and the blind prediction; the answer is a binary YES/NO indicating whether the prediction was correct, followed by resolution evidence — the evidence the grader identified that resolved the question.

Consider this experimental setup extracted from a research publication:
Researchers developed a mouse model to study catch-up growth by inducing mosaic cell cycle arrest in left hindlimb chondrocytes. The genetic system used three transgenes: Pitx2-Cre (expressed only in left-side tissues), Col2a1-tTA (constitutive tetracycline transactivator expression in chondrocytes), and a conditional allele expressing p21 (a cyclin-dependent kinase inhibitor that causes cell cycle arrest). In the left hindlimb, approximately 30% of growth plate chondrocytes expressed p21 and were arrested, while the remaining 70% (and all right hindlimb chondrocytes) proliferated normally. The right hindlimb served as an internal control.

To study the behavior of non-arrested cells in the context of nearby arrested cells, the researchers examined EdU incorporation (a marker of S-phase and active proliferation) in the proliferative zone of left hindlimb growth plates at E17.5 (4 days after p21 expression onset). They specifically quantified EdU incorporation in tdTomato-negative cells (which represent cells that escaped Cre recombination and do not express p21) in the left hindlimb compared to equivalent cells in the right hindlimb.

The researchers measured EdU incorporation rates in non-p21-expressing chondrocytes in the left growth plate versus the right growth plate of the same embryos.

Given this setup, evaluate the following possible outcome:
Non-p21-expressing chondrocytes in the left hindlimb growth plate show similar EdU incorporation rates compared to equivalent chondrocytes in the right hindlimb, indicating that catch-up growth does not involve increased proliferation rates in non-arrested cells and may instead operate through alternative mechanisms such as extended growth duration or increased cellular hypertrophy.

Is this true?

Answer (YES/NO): NO